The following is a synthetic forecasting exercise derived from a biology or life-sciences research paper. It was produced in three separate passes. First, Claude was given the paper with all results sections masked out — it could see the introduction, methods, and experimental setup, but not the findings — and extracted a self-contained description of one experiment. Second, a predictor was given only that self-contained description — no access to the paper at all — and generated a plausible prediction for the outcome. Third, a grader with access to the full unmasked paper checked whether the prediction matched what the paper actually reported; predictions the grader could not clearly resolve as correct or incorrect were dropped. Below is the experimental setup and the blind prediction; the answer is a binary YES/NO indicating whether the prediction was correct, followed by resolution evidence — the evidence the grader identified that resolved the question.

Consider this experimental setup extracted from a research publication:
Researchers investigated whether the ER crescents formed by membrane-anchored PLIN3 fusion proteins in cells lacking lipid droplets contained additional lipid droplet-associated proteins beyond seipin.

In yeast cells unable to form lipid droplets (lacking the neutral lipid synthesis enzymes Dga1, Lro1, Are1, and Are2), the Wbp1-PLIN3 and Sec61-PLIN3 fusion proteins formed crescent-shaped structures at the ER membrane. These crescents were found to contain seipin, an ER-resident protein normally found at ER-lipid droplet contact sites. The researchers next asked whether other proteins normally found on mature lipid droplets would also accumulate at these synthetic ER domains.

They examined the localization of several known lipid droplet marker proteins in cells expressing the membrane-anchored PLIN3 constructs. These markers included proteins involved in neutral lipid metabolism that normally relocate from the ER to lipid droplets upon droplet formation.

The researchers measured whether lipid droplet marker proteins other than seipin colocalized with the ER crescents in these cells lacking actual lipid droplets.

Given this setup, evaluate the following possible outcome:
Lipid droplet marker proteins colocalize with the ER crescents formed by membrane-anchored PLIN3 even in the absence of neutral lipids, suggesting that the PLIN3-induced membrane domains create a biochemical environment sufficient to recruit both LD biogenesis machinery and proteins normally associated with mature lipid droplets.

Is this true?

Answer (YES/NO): YES